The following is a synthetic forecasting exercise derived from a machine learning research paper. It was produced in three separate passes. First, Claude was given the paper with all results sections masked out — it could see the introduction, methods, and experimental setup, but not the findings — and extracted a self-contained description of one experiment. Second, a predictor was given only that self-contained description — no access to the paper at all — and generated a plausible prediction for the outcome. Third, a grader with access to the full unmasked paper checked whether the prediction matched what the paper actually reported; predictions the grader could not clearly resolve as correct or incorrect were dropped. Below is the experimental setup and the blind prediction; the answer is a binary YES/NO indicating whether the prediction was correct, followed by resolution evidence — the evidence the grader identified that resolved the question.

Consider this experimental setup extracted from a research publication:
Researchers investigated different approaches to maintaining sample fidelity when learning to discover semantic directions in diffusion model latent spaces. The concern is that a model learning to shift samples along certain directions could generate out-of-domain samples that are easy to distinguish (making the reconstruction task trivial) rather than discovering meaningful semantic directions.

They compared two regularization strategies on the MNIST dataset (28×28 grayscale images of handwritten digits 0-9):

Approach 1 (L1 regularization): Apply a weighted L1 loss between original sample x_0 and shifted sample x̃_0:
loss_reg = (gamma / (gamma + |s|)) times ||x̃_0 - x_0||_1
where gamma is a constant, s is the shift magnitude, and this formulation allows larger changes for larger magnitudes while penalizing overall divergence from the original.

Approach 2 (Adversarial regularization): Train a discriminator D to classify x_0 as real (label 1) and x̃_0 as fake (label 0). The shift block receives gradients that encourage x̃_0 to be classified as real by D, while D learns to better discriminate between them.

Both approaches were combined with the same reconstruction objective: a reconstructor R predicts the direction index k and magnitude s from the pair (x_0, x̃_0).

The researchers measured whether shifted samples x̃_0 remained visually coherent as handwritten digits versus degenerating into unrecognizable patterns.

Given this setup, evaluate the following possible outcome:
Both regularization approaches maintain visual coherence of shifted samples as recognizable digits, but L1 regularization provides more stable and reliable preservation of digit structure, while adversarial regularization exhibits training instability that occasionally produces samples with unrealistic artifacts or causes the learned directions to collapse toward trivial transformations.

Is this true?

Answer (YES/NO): NO